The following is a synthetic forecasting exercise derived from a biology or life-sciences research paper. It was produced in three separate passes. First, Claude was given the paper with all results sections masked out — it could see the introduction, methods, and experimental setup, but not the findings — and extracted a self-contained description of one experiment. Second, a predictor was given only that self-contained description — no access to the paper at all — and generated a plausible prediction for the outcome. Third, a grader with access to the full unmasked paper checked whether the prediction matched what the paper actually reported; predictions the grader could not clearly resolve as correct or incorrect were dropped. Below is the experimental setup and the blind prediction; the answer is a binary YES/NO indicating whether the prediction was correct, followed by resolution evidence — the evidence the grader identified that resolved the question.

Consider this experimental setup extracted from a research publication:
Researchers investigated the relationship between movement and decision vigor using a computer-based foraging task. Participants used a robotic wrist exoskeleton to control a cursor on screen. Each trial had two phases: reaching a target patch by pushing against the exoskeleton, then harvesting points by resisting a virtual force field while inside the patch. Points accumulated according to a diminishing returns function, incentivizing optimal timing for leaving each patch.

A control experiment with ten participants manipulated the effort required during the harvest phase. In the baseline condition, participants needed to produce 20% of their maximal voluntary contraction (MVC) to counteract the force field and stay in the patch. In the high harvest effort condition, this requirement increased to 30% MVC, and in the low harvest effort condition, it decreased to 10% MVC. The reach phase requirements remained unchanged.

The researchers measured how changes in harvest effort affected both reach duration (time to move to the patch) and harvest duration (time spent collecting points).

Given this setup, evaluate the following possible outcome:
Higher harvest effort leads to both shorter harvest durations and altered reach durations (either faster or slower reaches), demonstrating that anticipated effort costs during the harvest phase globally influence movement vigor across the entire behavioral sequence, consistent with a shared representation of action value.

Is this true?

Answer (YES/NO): NO